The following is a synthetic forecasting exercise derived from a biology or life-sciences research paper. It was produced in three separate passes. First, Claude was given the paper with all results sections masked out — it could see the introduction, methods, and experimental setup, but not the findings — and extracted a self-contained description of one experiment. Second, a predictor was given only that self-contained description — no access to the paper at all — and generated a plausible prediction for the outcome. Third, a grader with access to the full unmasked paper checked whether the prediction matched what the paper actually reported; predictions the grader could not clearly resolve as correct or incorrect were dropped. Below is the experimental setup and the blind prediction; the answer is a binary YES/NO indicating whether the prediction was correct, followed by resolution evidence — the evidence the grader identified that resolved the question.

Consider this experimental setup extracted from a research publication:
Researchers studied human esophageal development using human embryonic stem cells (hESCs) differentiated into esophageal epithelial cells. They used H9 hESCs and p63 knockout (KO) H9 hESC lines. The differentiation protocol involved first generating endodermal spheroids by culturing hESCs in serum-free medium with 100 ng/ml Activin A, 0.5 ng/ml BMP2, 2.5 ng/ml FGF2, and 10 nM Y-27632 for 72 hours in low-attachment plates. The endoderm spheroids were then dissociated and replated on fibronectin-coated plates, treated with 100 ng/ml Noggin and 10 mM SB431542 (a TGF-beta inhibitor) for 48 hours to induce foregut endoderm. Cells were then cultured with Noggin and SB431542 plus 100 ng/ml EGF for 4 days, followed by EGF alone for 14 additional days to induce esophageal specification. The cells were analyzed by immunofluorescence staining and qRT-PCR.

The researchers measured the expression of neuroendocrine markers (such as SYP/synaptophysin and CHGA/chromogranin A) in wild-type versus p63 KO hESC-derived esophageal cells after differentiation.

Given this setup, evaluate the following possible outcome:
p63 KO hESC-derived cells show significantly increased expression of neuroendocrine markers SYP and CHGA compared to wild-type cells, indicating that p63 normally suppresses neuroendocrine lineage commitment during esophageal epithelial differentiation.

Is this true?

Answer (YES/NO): YES